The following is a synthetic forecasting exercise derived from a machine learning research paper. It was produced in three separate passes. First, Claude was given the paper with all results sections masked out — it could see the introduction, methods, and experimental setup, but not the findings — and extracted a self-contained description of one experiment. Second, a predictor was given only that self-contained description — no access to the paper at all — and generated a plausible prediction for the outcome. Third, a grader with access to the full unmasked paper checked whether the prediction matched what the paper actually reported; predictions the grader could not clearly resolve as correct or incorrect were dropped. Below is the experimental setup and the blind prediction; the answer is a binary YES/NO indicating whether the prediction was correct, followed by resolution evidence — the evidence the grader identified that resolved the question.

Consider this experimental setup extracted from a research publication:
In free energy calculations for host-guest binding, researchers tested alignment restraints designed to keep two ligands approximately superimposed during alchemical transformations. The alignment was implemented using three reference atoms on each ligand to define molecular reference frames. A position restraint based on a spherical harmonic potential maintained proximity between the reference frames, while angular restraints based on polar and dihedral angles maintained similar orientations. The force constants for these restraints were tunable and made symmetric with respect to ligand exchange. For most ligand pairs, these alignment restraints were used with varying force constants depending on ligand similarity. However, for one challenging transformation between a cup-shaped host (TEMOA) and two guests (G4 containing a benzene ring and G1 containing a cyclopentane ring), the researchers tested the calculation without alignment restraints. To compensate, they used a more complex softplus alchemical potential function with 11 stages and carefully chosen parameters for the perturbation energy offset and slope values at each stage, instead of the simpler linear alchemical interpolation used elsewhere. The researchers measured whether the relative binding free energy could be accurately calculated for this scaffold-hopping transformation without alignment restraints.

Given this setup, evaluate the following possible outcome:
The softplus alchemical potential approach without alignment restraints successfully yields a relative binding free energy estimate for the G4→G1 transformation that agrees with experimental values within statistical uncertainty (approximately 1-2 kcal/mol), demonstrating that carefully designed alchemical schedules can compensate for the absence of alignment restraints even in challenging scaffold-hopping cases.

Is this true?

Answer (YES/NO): NO